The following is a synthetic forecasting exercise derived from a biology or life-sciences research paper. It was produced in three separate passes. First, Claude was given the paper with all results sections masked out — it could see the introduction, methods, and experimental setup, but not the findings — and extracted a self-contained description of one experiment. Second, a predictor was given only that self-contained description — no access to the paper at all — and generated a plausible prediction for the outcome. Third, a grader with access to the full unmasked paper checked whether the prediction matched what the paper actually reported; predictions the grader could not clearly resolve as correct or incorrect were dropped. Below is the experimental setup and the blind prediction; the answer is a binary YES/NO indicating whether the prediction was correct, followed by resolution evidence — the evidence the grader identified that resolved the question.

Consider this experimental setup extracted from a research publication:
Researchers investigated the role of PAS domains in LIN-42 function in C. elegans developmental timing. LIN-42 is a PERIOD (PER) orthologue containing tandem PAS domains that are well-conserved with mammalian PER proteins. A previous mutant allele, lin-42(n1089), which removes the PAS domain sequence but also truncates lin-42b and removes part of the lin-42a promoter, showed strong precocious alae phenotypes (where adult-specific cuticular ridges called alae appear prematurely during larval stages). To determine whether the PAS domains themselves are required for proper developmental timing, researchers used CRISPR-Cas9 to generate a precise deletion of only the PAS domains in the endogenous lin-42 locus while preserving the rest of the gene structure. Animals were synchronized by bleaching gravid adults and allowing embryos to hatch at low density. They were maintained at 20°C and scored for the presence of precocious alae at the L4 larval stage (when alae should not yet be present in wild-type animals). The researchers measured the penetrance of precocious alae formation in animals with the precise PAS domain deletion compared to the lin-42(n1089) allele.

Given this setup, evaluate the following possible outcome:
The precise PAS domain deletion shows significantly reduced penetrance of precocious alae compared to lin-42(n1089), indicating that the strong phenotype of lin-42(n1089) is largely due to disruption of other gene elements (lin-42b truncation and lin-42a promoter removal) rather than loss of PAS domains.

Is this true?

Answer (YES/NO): YES